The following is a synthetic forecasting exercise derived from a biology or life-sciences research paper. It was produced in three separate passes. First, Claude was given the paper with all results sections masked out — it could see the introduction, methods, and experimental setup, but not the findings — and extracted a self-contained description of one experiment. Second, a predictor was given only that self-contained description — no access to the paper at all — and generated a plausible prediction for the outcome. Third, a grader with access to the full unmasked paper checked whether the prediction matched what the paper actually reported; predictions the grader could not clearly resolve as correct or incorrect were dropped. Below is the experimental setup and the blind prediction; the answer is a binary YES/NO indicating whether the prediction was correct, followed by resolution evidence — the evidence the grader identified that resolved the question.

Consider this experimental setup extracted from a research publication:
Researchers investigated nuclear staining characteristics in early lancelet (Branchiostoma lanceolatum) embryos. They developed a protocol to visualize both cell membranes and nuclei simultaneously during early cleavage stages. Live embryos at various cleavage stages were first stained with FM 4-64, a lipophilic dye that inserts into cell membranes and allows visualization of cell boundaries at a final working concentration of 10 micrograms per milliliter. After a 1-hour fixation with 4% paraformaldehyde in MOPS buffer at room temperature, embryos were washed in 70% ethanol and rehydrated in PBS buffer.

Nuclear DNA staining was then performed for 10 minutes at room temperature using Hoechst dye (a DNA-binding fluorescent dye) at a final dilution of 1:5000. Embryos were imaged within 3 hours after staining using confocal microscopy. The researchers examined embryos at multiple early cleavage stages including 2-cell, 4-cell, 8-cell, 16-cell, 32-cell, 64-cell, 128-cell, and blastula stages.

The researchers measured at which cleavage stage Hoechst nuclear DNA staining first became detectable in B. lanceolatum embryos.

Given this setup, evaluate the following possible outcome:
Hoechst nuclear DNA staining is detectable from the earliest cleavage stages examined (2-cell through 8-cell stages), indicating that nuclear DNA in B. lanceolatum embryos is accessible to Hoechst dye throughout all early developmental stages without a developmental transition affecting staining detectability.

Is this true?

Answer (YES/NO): NO